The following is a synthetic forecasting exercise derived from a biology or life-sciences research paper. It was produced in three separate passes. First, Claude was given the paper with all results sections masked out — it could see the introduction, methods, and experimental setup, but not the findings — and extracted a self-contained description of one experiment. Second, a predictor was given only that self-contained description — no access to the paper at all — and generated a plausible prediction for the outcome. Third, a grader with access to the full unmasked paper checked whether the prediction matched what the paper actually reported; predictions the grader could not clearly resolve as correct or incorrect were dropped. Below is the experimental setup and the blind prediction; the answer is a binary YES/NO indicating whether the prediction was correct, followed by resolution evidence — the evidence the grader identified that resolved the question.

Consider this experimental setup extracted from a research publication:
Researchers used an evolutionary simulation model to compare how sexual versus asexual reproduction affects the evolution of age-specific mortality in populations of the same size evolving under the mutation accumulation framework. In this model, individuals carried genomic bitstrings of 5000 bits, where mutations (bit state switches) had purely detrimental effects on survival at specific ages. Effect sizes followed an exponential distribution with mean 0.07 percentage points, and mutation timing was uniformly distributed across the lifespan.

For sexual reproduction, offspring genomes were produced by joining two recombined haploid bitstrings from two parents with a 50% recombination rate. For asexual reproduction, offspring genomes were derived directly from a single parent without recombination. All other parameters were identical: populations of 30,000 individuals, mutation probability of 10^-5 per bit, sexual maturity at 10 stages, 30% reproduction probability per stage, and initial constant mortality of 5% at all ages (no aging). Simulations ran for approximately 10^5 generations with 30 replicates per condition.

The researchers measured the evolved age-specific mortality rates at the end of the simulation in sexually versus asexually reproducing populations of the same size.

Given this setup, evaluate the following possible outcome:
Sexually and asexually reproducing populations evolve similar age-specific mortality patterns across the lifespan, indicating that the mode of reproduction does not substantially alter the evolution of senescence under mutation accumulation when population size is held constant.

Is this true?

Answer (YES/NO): NO